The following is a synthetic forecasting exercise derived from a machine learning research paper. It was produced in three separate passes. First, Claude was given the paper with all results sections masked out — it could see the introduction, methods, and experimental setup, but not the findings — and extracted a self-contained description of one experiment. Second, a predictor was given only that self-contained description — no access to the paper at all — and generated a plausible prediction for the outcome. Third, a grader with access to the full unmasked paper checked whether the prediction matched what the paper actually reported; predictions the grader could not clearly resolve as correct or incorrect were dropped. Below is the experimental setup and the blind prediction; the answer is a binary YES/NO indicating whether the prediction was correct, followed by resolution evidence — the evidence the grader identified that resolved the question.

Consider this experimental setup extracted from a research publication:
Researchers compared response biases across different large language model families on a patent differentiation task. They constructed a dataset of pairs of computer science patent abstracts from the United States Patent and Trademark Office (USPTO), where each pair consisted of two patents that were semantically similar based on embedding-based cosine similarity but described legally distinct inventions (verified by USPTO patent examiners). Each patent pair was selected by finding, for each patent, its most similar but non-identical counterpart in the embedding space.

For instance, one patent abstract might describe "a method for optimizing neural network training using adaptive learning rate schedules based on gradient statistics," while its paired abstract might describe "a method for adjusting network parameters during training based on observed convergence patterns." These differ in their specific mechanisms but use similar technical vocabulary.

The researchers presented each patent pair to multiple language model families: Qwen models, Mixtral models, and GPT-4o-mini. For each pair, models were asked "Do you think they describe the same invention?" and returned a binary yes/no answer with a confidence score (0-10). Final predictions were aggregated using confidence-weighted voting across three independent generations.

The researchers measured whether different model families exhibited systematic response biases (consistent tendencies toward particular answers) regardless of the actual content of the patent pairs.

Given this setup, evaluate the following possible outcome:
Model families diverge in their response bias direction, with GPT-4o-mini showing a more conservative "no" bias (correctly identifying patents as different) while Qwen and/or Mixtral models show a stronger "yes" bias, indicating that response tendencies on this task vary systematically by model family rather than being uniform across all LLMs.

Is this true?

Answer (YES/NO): NO